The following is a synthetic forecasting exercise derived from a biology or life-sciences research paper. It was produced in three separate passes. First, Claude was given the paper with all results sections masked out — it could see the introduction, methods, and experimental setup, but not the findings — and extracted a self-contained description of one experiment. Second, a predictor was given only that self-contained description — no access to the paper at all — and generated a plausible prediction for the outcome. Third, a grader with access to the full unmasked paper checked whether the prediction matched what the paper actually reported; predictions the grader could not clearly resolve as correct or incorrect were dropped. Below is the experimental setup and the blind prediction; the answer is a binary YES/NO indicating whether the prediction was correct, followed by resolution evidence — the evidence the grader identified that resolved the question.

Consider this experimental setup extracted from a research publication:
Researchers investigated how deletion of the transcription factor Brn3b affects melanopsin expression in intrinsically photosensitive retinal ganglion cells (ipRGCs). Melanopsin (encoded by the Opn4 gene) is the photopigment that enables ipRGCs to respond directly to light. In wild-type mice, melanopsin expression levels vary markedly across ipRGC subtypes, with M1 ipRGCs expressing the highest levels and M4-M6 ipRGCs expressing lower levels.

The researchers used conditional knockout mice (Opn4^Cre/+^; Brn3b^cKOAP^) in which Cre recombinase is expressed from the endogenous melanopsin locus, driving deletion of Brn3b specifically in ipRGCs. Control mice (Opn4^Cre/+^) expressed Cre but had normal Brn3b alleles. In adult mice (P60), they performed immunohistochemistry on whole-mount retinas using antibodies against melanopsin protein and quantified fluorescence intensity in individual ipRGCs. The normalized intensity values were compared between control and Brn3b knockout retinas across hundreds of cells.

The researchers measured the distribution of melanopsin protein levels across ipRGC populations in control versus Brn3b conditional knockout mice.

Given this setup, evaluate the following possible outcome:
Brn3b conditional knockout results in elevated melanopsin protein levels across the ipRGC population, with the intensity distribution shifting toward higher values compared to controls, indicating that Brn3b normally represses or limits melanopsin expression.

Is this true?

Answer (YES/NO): YES